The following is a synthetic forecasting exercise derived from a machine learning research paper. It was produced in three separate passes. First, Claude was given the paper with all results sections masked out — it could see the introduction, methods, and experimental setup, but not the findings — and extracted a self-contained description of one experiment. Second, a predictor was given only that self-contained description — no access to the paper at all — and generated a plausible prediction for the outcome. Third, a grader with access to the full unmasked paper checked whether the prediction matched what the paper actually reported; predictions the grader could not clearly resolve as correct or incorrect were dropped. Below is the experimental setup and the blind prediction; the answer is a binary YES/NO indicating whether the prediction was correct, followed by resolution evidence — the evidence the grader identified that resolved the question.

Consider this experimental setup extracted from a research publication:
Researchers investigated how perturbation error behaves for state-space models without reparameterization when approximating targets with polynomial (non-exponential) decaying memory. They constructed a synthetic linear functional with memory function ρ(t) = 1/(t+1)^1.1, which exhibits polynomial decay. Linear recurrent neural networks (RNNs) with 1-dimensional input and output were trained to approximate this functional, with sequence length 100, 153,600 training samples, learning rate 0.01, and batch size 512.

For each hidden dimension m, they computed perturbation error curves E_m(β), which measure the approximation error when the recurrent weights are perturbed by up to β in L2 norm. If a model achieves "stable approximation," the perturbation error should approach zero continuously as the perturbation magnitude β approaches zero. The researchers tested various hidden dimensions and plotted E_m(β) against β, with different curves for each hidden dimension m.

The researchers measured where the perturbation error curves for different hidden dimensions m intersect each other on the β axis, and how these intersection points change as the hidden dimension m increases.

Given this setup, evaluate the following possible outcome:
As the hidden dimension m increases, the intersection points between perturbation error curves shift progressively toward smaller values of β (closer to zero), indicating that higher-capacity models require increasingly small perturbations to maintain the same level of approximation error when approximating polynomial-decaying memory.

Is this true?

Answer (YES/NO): YES